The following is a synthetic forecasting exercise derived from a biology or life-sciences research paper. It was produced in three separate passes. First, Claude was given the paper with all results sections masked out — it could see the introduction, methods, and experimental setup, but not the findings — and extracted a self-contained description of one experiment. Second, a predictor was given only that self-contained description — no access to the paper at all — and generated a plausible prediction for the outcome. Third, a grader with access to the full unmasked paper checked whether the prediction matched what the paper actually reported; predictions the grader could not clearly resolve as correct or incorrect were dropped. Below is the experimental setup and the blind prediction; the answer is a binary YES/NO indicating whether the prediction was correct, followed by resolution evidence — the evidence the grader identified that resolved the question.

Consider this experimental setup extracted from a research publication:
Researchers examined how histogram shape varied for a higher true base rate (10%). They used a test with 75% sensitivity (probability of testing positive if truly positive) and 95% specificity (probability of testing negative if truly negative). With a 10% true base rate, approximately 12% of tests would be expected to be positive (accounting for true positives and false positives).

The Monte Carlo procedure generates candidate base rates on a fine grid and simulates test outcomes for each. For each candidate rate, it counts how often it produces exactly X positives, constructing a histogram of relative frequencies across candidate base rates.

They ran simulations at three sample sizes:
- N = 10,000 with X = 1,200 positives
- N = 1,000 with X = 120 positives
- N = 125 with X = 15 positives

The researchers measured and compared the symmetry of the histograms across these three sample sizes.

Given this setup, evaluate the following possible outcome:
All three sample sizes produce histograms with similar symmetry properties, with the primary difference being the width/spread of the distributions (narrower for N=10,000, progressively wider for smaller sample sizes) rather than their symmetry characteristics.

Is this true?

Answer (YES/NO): NO